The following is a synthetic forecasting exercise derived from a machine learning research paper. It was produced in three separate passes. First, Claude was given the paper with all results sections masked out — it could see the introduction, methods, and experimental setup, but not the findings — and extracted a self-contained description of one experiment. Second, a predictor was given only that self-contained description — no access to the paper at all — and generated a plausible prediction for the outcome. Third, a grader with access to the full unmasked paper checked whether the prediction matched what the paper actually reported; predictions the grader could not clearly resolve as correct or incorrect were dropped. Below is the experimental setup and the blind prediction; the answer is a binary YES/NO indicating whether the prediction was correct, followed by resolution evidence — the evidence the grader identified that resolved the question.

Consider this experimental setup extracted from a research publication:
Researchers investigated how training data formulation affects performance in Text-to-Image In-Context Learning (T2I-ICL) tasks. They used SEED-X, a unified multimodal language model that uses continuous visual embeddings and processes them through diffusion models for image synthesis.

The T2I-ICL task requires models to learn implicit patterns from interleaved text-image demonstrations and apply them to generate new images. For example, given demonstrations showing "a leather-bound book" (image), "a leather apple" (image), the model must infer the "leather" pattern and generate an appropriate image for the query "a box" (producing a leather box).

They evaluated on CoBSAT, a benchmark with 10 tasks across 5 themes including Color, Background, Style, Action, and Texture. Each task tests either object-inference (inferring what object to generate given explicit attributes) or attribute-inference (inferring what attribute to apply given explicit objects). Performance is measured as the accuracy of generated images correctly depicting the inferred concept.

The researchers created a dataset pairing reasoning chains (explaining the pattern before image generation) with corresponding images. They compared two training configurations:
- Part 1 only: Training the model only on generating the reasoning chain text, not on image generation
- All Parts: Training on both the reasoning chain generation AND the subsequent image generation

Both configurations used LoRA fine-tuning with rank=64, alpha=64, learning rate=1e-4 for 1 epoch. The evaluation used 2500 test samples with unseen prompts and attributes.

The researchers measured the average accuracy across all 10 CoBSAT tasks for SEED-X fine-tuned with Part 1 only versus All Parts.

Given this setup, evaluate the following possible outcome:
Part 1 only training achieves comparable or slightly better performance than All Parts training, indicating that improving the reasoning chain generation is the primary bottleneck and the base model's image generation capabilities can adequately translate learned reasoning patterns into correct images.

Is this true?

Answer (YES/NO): YES